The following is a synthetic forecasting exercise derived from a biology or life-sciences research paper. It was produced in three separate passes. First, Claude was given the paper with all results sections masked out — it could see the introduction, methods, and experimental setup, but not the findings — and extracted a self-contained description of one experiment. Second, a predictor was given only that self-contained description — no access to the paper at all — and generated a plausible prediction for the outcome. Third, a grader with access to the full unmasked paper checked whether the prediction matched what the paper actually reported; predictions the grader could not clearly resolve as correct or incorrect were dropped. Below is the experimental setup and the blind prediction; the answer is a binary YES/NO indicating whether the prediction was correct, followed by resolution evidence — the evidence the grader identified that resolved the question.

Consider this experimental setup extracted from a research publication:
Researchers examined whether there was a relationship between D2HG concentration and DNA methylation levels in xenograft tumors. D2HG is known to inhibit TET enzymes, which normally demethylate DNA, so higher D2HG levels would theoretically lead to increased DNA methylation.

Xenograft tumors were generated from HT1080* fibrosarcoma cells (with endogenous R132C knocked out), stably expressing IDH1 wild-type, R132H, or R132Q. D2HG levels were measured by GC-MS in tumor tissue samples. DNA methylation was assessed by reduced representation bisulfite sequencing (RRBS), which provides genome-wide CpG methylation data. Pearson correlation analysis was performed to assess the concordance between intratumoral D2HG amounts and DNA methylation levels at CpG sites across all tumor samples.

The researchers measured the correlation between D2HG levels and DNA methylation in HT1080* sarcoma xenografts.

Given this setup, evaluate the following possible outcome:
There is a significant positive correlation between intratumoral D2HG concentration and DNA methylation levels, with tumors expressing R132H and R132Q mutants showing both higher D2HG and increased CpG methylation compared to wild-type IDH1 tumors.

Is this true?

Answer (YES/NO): NO